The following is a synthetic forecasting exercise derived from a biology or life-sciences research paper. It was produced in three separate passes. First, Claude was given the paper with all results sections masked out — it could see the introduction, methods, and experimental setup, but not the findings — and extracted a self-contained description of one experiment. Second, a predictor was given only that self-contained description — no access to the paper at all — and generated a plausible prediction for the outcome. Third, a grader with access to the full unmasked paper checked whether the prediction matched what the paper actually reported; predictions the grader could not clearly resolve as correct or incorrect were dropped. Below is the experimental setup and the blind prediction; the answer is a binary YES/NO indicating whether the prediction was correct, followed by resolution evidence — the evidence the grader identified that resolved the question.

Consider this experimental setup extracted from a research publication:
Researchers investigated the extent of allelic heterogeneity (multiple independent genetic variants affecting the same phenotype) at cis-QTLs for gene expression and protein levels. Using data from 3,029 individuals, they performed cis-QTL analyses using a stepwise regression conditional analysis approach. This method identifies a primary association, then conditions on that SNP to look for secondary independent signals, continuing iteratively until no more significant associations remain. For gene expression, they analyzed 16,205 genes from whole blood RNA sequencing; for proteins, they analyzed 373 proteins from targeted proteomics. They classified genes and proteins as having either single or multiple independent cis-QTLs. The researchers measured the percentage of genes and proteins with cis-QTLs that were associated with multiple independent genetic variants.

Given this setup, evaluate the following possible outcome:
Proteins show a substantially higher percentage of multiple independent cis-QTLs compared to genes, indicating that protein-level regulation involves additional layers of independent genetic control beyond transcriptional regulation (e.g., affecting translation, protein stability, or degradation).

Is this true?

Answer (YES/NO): NO